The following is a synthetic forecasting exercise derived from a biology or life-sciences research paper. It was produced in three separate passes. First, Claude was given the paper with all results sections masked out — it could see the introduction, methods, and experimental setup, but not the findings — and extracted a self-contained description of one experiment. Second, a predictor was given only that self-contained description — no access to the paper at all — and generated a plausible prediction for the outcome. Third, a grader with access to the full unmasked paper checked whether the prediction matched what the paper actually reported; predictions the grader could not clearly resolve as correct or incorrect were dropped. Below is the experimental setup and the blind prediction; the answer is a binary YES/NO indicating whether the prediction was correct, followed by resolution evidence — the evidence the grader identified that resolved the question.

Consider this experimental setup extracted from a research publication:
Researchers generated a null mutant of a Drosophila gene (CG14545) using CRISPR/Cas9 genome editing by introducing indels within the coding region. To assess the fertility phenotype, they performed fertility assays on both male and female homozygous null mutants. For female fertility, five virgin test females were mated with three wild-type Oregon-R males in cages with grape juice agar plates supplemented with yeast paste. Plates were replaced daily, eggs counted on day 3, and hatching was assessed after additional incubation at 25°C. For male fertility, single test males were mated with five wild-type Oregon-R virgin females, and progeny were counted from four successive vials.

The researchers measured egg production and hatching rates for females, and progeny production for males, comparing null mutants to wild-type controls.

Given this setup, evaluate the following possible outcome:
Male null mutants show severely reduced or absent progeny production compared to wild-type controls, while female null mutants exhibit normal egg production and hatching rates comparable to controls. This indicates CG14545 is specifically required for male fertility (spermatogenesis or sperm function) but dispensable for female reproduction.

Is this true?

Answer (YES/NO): NO